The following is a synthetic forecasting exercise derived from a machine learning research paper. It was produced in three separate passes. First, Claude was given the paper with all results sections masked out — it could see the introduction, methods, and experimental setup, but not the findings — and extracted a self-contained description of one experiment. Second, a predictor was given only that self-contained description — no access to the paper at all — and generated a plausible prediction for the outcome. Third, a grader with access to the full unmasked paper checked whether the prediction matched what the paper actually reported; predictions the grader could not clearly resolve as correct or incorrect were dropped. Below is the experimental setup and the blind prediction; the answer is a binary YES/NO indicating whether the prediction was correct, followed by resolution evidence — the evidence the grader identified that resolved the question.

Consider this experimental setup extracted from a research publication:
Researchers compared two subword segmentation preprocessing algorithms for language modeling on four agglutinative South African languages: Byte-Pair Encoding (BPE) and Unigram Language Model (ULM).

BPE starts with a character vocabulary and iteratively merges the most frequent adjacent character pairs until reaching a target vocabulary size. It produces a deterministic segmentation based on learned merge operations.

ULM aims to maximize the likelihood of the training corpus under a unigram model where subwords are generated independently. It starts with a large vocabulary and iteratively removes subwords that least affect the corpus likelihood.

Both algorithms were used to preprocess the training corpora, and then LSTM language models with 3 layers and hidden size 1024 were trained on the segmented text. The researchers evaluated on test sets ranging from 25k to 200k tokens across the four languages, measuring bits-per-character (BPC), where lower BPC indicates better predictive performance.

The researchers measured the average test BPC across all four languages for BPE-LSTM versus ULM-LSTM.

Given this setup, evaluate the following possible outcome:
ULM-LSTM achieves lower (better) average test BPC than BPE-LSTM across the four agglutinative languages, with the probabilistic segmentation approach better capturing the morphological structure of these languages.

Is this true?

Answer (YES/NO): NO